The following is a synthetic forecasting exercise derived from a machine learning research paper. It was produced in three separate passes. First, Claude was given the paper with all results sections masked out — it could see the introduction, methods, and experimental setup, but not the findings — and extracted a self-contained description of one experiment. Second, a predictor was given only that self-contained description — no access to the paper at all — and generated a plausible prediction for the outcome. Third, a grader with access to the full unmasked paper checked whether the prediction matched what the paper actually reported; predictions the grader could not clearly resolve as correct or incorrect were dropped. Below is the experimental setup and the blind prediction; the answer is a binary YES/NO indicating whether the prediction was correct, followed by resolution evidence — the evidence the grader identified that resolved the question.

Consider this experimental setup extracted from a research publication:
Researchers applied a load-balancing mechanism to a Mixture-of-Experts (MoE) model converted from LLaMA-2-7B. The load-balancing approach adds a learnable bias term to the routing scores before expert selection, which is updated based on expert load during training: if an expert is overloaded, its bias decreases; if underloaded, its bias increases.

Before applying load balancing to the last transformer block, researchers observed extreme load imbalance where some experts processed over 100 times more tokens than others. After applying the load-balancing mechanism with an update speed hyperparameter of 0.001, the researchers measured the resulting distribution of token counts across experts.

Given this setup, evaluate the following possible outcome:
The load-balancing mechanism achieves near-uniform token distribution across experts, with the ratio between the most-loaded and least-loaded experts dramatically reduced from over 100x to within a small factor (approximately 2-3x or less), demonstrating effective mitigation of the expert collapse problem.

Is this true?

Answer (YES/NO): YES